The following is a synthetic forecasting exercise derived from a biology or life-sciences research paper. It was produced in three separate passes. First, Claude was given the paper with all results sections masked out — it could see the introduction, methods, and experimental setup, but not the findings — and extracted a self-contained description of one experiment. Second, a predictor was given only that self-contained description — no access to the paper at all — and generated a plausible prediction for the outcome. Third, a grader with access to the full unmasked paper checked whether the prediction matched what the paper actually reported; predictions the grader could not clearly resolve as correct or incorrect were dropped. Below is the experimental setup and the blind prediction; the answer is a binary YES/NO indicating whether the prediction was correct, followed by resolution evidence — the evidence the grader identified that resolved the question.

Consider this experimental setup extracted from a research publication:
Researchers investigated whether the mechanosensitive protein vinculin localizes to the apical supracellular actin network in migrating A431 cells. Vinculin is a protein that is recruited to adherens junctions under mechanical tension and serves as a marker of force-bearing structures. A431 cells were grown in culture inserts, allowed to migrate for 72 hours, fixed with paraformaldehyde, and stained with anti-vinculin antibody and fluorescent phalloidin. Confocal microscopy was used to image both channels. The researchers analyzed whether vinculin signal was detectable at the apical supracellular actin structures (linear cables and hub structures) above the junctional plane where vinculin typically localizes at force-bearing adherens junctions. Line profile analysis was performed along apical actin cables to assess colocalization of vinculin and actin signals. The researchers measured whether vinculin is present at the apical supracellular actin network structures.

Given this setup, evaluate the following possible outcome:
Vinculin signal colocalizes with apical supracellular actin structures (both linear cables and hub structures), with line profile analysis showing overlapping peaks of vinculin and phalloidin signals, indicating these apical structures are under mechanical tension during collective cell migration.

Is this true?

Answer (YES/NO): NO